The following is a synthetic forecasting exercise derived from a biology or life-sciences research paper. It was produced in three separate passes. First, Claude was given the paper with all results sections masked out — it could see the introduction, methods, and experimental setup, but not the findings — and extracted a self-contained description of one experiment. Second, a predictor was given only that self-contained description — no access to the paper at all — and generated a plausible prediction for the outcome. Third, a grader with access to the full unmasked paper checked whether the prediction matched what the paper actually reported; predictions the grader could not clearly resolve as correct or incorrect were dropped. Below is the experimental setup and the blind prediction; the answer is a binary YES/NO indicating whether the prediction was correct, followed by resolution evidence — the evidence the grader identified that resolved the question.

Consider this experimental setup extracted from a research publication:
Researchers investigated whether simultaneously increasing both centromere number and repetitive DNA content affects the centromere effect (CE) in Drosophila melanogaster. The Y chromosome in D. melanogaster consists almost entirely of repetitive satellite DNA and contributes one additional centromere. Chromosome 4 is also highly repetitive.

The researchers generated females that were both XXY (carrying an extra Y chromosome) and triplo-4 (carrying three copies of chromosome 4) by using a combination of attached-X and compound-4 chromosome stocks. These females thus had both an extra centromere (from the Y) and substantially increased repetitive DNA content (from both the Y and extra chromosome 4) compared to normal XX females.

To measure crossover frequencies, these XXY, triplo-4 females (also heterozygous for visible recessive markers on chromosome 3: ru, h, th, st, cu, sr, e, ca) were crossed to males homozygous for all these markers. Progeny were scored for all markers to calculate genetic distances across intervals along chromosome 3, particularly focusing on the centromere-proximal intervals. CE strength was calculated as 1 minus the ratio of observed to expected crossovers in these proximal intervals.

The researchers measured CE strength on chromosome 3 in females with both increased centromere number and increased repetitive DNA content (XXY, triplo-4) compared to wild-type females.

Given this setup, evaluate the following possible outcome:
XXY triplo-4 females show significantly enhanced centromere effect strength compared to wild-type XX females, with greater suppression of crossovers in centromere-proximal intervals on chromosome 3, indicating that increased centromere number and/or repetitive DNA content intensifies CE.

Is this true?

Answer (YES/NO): NO